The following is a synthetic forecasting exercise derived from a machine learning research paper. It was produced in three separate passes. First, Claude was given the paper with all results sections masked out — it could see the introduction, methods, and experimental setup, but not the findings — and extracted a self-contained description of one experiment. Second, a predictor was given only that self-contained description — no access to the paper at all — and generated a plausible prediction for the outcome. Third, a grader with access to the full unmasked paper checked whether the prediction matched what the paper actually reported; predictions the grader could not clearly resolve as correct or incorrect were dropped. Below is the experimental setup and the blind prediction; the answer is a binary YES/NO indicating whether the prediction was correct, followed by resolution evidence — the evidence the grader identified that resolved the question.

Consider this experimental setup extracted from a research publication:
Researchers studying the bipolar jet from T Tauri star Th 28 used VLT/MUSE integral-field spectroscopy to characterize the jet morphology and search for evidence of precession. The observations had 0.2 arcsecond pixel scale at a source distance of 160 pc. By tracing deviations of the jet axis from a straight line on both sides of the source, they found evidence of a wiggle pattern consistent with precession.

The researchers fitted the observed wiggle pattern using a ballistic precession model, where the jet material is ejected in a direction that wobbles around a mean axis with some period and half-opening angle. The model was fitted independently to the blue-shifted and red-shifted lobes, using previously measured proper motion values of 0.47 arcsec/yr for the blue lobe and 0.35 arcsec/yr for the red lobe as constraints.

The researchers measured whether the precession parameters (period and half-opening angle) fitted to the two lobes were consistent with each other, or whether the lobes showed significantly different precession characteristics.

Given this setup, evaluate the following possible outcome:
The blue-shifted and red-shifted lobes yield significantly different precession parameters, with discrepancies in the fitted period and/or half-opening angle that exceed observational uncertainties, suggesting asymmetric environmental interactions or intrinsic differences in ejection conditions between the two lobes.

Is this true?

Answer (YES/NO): NO